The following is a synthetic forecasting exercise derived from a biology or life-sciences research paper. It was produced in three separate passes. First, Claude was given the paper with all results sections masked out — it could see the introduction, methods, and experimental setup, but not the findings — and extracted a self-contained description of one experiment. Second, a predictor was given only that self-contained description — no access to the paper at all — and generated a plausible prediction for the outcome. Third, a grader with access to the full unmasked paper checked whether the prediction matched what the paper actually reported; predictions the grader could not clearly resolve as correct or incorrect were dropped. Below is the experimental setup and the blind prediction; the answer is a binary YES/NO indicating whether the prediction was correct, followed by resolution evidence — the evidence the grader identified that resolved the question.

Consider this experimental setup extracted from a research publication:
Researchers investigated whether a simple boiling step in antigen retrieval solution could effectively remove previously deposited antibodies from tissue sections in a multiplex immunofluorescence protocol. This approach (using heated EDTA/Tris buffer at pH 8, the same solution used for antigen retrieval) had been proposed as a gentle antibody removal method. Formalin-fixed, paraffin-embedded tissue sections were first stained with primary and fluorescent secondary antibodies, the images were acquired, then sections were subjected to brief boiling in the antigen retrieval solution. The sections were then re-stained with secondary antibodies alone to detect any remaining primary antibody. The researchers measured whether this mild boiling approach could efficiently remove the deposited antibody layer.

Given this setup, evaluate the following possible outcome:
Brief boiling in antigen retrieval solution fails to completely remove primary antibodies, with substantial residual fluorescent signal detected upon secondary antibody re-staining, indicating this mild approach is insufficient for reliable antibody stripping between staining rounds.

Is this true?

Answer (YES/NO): YES